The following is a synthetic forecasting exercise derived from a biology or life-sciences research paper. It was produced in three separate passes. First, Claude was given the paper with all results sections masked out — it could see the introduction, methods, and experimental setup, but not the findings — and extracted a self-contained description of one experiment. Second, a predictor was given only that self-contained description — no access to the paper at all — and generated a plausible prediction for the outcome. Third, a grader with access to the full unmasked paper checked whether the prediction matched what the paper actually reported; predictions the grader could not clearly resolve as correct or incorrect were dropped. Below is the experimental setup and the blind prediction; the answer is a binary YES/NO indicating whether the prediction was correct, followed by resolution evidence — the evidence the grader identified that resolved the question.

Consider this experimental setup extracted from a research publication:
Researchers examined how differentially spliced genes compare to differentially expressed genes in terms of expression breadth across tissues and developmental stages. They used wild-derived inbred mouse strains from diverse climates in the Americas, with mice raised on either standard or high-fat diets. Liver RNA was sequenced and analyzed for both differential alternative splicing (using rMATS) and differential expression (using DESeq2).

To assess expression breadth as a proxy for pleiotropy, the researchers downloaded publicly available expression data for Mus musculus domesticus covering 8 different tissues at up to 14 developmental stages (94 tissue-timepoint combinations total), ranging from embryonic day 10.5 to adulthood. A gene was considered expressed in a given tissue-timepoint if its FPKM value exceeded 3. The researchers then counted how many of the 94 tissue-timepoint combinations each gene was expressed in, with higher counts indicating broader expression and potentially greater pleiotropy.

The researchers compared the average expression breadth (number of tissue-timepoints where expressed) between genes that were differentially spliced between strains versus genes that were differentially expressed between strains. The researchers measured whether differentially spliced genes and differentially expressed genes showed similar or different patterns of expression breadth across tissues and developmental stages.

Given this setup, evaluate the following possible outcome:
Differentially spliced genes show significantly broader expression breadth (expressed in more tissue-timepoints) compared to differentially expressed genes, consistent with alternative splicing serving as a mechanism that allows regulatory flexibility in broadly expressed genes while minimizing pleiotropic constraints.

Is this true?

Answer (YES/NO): YES